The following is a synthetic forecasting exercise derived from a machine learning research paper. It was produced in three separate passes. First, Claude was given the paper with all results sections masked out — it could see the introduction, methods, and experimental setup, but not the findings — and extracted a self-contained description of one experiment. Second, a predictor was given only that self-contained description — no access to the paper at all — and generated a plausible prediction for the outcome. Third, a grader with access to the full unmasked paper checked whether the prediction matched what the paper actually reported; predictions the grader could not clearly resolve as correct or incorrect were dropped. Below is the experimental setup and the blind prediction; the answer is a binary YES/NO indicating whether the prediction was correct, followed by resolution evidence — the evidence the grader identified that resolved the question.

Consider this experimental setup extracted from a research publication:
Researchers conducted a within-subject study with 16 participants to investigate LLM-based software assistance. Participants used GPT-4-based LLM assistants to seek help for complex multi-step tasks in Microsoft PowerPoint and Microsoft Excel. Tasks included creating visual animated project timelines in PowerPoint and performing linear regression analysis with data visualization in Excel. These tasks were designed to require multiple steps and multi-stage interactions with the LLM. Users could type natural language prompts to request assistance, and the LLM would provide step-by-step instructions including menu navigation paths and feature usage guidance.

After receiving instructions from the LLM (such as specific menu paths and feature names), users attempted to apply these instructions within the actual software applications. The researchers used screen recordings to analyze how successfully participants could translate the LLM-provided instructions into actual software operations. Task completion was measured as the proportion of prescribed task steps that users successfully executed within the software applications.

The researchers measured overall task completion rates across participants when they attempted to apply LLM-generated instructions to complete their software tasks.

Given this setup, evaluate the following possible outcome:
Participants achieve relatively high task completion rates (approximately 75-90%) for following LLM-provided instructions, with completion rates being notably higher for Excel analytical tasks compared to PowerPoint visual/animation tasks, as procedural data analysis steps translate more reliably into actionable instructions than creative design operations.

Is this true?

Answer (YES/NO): NO